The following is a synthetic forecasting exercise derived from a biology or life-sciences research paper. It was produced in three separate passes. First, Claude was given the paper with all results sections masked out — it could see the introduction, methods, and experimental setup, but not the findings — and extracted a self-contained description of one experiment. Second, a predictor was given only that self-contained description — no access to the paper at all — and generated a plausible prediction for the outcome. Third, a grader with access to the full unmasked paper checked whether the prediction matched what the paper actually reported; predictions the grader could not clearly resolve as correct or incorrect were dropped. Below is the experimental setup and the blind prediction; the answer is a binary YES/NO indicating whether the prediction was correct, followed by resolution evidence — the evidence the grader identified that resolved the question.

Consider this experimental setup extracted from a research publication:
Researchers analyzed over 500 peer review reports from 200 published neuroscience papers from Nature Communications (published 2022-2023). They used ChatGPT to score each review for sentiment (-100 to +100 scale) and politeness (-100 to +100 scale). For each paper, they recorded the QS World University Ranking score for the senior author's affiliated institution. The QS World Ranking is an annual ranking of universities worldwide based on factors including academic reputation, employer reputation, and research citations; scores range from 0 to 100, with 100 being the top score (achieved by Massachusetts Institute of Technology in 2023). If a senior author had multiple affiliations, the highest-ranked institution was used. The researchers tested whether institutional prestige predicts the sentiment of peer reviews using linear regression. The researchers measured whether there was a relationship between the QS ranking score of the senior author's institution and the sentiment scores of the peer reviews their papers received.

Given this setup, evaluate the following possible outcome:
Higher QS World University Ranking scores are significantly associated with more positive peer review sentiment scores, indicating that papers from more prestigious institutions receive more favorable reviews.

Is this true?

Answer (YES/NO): NO